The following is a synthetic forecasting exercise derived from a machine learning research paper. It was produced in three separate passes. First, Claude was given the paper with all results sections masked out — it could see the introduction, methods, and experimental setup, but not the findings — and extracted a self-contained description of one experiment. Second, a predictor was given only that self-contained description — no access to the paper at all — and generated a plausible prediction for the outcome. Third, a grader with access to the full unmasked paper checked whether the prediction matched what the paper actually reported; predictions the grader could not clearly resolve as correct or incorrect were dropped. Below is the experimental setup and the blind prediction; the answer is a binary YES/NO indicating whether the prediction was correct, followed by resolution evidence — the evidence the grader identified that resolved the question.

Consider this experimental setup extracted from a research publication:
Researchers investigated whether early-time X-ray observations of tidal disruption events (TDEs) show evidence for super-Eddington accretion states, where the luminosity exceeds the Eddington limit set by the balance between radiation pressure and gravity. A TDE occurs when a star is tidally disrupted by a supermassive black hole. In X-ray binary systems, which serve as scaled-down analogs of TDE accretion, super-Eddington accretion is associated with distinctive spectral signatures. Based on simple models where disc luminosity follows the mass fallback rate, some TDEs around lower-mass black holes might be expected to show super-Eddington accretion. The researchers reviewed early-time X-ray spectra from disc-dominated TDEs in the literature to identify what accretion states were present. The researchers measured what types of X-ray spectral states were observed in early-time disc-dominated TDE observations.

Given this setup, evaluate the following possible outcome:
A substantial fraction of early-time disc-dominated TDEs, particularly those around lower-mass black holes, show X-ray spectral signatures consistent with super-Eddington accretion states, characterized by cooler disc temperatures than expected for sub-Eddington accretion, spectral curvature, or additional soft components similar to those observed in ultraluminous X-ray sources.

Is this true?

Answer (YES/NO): NO